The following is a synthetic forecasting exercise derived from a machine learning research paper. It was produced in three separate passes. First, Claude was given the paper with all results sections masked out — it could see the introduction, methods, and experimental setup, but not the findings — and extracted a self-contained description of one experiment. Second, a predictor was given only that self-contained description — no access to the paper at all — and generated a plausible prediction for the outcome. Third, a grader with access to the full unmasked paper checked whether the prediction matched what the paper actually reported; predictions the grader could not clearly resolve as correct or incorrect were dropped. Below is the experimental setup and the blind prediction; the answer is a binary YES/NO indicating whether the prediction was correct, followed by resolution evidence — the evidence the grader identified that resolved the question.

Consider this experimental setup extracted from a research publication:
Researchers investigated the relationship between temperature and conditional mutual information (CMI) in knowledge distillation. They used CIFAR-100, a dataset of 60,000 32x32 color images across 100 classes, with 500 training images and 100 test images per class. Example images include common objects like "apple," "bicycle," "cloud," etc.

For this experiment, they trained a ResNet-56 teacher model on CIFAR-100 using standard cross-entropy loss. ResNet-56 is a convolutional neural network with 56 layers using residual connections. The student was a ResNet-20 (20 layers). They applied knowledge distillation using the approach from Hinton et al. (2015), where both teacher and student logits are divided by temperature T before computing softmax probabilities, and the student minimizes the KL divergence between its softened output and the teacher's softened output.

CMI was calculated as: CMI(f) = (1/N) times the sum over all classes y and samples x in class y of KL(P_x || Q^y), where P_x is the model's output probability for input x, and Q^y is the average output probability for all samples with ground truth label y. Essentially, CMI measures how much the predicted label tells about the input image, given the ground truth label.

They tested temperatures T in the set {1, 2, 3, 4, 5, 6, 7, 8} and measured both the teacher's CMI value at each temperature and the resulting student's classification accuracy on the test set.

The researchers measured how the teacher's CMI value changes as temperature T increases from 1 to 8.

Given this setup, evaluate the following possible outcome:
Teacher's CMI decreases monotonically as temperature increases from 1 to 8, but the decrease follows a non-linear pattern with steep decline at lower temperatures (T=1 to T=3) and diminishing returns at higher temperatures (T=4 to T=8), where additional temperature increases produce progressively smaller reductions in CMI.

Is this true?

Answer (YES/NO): NO